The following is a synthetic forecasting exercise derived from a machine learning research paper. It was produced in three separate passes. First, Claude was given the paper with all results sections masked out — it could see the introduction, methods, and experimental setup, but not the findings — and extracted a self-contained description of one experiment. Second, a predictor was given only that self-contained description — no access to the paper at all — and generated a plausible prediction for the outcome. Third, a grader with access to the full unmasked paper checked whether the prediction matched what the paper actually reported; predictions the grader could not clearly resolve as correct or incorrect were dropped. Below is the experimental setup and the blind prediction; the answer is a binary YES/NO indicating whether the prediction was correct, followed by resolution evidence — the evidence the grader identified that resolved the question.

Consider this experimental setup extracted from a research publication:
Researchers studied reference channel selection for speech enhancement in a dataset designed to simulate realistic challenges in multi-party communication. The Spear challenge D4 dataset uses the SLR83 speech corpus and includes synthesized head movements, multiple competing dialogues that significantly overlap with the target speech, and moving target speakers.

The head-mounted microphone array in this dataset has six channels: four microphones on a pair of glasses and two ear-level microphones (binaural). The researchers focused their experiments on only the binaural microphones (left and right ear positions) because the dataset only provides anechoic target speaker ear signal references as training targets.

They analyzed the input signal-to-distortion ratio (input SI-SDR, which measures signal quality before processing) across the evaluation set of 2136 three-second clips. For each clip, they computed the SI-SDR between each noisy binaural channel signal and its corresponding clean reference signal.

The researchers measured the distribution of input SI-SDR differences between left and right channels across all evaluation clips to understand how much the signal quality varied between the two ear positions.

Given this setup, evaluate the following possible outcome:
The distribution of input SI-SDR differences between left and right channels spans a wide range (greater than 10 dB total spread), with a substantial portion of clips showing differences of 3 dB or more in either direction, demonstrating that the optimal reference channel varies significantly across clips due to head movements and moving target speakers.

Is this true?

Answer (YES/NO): YES